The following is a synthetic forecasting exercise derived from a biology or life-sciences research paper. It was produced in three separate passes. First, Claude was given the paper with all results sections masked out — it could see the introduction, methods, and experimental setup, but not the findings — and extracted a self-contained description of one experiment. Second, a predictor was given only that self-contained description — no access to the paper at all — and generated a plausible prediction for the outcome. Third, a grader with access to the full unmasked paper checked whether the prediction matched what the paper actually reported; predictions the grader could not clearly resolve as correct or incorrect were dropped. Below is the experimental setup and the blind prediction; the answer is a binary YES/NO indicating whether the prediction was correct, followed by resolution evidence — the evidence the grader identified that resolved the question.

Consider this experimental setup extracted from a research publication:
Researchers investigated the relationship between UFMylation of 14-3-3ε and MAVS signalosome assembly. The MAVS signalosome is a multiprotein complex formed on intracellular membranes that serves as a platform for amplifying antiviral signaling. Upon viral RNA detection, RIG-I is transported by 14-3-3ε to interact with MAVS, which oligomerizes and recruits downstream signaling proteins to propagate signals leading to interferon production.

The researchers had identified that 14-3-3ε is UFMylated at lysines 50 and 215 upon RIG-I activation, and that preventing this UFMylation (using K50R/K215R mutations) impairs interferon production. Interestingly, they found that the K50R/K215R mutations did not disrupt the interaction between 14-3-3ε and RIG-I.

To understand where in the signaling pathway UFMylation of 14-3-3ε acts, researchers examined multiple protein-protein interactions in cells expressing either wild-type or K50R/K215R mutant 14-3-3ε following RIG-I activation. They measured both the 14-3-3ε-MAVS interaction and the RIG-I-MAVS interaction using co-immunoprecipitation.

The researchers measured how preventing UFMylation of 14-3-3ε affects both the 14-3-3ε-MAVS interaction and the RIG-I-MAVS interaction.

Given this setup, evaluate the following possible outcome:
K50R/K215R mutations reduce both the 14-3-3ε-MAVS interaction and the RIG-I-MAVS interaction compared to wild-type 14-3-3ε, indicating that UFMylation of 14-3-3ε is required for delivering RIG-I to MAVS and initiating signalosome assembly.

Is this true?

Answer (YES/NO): NO